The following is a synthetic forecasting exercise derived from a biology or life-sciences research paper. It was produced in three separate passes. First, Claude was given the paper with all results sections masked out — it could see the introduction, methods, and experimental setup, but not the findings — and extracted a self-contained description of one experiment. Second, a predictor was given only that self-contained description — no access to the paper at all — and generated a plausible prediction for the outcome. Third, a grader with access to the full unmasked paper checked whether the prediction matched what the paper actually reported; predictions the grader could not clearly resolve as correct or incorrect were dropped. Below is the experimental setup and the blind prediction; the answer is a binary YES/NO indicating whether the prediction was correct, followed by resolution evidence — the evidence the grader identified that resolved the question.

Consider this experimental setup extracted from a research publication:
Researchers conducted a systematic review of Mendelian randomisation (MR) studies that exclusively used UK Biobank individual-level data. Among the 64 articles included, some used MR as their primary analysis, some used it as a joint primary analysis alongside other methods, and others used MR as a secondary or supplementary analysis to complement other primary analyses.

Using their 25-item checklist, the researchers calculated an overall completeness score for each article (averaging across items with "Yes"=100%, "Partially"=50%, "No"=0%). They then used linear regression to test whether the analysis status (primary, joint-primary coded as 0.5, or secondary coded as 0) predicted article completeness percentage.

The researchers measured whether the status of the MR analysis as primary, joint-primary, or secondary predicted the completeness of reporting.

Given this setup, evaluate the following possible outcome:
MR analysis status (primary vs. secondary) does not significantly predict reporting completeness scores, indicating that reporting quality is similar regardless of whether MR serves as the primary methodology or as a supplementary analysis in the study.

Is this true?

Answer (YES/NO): NO